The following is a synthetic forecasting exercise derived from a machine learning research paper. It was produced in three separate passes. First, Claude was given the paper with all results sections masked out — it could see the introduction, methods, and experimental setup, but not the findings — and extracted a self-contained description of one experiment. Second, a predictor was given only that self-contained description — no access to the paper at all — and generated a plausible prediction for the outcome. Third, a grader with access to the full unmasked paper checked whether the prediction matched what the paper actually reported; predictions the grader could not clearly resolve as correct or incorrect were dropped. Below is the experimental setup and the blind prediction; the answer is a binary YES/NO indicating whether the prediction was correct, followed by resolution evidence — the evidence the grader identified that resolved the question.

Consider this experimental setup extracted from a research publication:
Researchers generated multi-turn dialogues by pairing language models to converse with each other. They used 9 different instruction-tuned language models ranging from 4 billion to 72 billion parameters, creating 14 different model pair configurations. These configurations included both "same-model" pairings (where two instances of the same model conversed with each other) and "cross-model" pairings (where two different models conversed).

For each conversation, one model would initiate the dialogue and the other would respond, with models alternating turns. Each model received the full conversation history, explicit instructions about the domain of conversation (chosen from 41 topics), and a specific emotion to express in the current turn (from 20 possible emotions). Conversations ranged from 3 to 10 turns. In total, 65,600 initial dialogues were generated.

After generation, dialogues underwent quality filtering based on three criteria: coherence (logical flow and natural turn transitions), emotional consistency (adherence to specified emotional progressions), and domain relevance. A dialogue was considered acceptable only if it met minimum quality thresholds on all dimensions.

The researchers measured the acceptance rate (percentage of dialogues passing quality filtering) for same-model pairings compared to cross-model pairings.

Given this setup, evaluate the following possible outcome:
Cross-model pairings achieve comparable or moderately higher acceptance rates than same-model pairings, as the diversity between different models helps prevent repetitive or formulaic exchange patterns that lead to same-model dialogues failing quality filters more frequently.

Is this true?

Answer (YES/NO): YES